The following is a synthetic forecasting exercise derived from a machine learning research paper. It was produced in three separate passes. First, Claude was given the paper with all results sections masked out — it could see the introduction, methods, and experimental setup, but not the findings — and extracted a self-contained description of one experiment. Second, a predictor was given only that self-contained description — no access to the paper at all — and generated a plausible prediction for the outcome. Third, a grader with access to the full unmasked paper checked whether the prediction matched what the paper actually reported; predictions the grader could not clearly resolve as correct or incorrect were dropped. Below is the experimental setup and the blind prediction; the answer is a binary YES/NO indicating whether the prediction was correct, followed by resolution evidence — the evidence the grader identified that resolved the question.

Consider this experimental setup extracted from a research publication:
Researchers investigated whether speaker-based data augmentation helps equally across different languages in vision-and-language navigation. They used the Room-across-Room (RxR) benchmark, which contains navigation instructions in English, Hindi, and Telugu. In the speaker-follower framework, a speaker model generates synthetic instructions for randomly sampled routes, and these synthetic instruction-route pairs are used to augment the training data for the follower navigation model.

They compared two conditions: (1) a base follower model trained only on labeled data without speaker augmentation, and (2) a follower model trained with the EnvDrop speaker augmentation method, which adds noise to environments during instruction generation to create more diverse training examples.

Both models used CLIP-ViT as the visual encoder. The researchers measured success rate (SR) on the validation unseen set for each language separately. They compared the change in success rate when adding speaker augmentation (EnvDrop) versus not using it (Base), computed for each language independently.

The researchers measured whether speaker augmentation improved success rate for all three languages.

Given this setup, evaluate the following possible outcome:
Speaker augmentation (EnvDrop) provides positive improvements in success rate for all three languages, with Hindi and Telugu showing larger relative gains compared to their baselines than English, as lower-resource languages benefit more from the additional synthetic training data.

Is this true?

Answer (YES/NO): NO